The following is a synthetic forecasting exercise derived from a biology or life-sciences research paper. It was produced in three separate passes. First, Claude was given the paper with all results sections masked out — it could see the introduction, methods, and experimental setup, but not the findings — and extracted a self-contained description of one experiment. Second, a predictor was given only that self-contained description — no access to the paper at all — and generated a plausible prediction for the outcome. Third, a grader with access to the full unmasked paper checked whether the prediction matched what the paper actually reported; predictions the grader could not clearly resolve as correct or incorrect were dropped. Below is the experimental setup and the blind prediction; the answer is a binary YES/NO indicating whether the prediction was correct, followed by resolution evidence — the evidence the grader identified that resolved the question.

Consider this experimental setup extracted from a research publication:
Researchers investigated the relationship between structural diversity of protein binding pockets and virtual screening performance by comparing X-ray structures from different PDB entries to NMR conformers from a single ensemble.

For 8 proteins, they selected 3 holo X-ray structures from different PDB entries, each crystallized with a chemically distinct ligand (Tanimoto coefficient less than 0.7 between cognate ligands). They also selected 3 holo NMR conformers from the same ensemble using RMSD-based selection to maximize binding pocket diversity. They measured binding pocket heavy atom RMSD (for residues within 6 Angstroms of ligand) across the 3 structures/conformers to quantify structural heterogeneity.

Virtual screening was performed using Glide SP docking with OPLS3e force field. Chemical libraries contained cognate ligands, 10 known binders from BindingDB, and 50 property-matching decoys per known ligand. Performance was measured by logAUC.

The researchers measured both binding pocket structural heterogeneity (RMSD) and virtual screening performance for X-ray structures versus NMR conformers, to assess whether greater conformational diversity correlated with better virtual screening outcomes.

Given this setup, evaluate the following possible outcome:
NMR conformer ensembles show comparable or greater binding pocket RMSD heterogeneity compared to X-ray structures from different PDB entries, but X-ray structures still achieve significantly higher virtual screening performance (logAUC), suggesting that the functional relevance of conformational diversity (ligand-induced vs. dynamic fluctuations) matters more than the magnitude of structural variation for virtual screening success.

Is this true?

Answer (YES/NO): YES